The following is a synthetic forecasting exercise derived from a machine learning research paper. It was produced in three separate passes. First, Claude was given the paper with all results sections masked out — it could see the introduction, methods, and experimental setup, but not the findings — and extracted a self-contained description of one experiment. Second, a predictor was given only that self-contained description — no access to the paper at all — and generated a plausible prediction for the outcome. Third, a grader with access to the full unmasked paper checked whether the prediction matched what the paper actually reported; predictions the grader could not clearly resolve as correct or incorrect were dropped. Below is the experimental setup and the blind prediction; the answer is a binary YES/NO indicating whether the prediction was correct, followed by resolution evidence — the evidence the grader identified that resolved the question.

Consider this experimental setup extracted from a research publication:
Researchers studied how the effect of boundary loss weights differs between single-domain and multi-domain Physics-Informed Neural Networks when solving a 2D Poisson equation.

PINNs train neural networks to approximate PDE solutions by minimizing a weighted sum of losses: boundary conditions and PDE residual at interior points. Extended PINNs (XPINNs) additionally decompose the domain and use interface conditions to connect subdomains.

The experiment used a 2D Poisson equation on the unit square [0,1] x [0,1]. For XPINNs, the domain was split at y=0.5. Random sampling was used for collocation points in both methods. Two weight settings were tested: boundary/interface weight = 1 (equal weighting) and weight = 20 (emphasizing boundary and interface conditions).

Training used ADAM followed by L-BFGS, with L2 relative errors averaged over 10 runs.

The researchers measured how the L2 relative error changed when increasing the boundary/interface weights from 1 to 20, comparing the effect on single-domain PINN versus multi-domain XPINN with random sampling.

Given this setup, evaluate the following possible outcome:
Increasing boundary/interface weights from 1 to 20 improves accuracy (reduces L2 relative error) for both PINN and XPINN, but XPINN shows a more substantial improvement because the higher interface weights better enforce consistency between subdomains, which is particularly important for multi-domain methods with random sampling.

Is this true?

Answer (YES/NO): NO